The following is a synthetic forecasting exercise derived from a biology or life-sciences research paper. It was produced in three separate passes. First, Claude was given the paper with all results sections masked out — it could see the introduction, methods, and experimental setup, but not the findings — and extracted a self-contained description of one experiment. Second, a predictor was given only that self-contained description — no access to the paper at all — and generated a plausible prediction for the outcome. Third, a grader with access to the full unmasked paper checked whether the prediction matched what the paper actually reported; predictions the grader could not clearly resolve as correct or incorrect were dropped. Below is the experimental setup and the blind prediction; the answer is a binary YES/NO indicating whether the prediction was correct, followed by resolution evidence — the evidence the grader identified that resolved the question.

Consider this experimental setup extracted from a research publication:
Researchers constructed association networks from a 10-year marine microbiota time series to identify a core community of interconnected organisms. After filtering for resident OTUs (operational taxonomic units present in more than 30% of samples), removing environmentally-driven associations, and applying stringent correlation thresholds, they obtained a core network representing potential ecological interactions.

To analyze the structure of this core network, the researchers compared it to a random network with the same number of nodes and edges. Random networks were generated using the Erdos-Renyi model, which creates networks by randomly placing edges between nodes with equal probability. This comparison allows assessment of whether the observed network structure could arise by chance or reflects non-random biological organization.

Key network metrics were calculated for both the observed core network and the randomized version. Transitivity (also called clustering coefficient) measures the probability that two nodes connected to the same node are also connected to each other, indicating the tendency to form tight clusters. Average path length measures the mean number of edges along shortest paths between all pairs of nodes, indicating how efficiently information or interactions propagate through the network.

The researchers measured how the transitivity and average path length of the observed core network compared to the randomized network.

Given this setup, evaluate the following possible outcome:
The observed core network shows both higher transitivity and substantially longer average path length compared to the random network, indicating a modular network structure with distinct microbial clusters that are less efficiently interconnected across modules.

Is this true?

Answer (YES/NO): NO